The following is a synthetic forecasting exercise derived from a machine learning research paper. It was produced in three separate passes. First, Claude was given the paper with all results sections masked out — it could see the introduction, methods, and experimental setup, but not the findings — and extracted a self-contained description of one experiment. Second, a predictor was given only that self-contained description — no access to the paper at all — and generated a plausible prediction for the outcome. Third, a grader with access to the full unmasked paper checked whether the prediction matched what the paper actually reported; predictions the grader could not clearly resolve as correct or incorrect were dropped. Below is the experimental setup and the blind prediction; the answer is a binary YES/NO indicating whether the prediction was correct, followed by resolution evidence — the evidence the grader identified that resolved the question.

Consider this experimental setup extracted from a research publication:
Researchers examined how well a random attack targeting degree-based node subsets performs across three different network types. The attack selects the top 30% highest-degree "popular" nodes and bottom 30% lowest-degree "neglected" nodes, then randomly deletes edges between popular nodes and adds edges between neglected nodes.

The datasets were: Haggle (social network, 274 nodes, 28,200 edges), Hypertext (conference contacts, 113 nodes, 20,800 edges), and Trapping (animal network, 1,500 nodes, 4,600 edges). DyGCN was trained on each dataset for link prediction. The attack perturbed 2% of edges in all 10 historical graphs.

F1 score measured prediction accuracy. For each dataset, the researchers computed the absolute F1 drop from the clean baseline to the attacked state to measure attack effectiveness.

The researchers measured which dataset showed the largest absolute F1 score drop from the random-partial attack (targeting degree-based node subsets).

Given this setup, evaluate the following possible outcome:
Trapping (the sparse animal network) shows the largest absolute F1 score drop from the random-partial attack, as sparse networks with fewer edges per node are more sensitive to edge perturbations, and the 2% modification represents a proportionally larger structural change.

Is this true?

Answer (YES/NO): YES